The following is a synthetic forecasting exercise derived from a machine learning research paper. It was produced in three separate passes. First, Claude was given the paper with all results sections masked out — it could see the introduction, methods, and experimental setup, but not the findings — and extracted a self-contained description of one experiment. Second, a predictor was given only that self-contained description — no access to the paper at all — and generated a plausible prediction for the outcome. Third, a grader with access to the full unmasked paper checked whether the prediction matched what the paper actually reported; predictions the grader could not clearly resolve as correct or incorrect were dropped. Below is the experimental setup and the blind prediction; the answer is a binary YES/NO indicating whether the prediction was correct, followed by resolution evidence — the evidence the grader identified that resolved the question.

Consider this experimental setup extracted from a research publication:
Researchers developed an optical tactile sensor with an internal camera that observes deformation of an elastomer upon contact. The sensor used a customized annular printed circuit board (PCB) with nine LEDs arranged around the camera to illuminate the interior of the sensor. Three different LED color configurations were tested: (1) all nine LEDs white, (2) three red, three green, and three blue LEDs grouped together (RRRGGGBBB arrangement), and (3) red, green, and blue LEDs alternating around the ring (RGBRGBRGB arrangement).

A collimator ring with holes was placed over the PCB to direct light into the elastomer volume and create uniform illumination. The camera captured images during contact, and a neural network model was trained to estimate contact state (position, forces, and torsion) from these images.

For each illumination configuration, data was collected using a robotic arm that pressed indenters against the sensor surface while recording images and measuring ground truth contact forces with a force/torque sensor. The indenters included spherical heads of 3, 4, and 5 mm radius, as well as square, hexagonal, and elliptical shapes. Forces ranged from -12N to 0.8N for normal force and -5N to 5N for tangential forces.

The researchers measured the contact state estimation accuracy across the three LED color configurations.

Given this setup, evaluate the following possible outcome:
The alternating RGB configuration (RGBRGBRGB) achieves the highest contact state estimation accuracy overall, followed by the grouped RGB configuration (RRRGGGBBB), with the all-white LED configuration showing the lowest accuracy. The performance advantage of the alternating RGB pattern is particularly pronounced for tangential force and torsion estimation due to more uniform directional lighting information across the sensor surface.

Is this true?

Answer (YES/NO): NO